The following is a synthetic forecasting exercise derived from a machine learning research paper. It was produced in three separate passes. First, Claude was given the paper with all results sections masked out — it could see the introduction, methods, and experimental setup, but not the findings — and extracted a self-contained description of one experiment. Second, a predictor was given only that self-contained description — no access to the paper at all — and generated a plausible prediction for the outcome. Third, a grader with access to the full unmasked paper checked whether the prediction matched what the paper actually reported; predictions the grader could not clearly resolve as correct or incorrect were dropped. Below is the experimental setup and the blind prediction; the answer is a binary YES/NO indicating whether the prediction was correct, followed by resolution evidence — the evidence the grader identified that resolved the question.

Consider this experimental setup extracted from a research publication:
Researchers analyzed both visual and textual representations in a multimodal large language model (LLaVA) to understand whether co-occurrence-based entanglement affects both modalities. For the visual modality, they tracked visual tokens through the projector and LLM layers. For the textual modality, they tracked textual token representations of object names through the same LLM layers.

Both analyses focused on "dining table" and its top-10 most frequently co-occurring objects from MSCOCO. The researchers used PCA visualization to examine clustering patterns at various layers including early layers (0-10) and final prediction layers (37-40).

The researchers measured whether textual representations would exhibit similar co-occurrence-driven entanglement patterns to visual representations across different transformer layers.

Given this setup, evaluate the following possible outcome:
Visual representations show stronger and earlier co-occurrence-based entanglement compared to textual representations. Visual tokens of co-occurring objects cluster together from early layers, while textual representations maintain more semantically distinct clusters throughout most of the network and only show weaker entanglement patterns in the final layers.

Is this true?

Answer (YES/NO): NO